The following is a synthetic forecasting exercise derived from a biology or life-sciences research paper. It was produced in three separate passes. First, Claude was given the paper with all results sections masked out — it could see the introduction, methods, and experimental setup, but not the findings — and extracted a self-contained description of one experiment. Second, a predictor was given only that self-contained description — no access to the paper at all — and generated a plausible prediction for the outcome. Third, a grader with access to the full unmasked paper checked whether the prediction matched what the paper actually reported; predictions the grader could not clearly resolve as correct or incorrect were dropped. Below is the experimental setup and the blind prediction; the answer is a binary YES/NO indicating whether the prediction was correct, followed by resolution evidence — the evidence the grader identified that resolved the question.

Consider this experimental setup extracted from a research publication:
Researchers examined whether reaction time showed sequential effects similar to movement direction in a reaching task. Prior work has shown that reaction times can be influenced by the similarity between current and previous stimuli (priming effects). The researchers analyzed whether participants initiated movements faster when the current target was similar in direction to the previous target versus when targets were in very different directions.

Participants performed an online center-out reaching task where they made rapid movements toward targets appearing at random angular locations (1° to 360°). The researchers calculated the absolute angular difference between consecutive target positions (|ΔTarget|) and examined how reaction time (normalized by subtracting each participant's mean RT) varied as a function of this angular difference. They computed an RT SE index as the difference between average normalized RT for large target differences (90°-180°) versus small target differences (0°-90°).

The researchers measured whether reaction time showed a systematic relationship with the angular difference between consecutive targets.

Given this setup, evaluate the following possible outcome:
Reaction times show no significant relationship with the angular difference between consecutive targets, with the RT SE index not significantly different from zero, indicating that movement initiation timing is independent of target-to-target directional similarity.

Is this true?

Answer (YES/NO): NO